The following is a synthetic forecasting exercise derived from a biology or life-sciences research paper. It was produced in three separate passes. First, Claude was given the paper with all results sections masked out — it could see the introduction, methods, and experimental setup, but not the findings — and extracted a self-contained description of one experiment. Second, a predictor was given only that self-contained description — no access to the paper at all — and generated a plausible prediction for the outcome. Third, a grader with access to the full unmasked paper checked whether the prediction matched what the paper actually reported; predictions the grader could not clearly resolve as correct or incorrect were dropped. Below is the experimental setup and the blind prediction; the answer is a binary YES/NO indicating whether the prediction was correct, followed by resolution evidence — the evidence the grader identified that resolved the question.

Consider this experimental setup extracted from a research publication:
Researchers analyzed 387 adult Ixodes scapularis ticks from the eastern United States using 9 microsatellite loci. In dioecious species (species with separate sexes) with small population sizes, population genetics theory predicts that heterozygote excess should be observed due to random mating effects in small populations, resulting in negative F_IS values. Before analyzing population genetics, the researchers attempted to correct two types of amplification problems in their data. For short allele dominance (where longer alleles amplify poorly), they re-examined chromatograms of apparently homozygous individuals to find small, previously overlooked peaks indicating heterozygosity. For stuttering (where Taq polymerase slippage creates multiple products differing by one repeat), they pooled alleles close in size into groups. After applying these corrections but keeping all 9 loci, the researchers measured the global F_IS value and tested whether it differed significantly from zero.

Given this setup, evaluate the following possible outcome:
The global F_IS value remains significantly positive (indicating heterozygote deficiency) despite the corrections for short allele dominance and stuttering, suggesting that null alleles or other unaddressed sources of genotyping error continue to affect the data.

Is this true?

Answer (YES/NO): NO